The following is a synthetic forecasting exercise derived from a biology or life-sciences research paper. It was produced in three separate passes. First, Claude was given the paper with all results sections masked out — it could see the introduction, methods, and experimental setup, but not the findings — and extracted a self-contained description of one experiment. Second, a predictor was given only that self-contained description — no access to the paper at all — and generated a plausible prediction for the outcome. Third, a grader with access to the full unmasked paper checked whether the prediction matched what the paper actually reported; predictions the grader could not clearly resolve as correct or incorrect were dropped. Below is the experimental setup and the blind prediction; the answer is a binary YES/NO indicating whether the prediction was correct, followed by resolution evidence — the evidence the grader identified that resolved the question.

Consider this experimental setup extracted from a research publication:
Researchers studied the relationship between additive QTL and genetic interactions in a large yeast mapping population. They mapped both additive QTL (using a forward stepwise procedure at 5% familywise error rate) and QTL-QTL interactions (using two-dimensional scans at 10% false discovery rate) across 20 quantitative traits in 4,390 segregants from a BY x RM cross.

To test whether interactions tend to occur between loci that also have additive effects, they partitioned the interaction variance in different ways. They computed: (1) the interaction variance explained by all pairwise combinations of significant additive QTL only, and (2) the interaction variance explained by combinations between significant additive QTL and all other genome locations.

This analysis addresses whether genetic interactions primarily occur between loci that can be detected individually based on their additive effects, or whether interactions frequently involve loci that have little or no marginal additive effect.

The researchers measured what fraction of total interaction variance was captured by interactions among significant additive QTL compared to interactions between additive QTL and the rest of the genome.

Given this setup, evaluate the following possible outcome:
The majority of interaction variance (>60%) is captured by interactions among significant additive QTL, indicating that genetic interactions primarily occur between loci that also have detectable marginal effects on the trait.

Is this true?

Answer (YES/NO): NO